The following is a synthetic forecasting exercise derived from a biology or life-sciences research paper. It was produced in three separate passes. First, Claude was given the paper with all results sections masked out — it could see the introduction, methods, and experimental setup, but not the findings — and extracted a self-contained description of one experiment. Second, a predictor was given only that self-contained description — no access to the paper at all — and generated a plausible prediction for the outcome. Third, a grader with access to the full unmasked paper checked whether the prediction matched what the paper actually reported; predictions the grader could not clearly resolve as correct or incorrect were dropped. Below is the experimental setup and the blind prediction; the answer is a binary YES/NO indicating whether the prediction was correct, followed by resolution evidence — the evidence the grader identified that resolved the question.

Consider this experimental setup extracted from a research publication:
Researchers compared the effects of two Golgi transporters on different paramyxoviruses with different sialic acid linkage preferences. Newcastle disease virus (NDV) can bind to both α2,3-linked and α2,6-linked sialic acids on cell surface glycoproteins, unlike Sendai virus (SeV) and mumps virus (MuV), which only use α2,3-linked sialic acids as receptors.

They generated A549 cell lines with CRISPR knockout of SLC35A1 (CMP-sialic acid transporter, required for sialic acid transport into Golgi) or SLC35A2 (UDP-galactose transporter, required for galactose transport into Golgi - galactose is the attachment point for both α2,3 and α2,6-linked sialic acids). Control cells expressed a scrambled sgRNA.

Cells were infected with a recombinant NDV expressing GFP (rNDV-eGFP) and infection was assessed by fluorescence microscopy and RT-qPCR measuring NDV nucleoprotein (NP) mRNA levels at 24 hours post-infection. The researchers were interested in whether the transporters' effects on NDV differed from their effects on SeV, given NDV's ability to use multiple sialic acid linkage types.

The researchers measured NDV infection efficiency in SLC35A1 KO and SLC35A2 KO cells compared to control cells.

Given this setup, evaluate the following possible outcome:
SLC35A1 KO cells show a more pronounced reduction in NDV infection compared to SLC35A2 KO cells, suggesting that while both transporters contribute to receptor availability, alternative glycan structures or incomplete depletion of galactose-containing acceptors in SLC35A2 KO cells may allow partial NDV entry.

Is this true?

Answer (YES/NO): YES